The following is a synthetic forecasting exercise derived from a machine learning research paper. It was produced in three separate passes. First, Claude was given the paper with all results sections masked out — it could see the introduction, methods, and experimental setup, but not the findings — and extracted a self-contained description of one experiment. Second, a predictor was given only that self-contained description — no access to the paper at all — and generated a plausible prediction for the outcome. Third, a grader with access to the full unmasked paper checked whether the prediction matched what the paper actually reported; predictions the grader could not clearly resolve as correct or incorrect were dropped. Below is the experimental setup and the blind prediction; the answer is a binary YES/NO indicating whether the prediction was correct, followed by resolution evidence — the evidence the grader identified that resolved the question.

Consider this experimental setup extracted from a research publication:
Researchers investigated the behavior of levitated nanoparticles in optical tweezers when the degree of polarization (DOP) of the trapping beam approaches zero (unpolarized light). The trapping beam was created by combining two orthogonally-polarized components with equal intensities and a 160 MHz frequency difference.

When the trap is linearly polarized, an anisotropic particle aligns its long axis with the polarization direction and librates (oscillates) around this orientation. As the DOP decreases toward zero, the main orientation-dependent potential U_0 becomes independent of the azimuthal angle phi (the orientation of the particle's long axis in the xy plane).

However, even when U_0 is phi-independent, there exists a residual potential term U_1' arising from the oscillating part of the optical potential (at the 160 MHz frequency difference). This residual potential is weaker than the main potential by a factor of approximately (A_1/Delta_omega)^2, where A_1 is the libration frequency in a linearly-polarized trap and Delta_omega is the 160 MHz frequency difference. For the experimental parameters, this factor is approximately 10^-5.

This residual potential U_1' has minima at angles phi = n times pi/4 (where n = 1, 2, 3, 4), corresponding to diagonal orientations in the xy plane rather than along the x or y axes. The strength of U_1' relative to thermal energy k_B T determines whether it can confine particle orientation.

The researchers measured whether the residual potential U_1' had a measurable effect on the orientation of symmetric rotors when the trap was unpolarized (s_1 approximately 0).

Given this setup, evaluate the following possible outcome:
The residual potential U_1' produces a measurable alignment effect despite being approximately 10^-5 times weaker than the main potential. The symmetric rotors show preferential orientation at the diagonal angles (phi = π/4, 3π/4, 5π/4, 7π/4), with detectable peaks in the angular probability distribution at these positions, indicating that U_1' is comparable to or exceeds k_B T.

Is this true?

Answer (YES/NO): NO